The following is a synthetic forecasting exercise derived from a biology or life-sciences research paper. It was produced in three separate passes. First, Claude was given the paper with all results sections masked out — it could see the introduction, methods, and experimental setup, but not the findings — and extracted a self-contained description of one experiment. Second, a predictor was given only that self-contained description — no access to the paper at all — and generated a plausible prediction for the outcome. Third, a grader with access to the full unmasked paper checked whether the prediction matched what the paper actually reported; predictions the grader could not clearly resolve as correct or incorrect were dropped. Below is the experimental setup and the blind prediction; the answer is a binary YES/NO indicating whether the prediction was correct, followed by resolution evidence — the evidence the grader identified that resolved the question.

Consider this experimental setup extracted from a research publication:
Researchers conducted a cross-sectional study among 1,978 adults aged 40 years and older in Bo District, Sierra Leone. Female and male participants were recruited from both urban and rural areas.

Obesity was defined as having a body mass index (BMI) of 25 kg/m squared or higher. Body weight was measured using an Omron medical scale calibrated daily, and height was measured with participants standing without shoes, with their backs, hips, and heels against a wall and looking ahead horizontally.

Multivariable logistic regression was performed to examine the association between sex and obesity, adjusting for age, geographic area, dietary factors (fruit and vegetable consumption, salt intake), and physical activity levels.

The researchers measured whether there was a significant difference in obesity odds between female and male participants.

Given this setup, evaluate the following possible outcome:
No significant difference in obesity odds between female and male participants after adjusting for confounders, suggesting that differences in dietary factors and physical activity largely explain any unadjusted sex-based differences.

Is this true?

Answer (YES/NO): NO